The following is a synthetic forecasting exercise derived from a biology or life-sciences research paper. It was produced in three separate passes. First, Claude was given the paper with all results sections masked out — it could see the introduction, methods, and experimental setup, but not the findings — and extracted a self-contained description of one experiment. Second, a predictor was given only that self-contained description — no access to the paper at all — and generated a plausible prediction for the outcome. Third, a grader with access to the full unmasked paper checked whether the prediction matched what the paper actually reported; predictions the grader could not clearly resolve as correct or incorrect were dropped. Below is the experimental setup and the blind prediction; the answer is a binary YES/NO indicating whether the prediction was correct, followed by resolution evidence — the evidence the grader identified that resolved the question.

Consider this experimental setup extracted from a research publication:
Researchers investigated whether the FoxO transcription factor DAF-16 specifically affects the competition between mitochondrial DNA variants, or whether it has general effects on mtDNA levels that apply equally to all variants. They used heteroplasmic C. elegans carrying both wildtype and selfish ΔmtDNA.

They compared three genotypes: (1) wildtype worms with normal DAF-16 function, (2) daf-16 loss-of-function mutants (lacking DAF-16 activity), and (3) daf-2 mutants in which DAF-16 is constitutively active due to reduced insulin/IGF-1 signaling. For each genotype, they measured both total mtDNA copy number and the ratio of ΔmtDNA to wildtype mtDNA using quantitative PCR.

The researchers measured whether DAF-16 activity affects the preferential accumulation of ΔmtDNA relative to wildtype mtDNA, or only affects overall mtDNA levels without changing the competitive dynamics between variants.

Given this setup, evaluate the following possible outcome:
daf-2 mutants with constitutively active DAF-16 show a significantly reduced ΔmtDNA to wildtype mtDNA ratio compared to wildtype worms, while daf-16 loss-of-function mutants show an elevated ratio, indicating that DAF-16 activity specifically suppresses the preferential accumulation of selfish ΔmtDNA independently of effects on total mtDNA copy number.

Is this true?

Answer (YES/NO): NO